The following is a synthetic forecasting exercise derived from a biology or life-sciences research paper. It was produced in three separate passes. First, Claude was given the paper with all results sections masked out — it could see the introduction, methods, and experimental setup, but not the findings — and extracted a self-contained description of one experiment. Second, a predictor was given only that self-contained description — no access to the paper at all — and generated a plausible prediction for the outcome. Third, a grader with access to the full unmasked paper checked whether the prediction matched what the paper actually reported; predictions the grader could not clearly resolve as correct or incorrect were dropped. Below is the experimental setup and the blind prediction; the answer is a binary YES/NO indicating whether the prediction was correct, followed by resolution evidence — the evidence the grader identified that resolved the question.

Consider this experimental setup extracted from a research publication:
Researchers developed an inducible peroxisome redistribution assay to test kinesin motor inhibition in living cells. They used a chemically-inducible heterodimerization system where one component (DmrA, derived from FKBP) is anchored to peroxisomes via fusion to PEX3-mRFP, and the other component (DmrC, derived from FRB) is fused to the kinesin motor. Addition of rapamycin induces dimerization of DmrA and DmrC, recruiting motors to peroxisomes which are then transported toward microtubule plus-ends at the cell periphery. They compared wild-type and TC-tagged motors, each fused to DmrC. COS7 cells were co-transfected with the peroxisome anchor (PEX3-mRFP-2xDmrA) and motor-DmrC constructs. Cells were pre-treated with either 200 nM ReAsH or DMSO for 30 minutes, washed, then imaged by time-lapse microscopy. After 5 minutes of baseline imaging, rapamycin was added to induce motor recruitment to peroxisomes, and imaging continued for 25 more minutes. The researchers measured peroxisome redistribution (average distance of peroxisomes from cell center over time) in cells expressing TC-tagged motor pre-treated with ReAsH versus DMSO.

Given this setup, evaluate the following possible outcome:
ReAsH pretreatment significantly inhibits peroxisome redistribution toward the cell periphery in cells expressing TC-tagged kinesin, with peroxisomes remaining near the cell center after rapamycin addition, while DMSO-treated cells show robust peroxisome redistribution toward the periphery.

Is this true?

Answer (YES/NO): YES